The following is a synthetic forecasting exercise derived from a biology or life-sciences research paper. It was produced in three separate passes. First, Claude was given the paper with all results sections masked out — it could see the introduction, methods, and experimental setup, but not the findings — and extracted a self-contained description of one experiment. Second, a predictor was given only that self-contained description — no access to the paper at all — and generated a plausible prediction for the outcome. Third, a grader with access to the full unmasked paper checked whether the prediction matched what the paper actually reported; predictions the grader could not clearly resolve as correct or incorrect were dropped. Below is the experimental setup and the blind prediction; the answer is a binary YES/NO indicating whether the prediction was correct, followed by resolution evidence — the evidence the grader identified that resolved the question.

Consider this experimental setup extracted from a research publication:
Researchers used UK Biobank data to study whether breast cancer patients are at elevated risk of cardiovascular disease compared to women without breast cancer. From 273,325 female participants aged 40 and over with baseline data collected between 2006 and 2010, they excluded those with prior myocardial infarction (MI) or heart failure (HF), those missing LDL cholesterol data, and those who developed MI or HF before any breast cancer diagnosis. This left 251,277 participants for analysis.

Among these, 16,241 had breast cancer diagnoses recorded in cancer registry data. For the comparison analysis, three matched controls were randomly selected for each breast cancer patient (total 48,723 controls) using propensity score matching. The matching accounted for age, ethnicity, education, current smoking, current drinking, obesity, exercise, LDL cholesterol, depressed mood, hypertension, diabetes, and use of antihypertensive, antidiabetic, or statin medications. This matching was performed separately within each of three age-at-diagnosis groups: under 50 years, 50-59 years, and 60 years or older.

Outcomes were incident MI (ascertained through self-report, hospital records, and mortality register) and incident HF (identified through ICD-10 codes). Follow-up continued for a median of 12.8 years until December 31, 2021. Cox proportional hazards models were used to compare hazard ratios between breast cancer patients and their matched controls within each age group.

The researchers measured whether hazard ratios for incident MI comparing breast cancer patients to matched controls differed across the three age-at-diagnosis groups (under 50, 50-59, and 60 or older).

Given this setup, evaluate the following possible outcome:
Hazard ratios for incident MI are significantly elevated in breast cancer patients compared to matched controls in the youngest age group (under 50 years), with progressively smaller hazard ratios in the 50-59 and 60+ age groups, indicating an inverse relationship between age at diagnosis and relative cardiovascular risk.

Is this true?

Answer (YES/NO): NO